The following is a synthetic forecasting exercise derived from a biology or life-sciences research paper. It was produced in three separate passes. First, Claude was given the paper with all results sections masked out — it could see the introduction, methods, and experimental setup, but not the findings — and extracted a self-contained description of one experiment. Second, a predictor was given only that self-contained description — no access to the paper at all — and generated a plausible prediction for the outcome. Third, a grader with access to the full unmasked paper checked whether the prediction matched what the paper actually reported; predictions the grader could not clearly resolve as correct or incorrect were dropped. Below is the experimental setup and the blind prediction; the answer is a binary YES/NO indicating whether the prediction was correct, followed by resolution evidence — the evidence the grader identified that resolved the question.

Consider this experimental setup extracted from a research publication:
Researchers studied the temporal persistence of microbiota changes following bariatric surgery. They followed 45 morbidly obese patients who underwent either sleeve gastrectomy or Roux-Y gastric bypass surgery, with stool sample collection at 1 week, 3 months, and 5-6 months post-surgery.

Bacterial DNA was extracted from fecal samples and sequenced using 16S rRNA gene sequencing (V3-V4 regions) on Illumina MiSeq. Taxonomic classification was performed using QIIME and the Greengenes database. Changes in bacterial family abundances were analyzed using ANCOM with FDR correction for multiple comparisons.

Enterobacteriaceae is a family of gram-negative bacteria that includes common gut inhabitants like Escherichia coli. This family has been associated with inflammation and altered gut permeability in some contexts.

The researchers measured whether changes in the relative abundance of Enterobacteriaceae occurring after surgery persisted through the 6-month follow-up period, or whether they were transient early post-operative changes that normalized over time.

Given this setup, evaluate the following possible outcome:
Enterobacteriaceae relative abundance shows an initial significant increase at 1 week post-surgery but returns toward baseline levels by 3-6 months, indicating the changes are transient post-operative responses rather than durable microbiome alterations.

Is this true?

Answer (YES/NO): NO